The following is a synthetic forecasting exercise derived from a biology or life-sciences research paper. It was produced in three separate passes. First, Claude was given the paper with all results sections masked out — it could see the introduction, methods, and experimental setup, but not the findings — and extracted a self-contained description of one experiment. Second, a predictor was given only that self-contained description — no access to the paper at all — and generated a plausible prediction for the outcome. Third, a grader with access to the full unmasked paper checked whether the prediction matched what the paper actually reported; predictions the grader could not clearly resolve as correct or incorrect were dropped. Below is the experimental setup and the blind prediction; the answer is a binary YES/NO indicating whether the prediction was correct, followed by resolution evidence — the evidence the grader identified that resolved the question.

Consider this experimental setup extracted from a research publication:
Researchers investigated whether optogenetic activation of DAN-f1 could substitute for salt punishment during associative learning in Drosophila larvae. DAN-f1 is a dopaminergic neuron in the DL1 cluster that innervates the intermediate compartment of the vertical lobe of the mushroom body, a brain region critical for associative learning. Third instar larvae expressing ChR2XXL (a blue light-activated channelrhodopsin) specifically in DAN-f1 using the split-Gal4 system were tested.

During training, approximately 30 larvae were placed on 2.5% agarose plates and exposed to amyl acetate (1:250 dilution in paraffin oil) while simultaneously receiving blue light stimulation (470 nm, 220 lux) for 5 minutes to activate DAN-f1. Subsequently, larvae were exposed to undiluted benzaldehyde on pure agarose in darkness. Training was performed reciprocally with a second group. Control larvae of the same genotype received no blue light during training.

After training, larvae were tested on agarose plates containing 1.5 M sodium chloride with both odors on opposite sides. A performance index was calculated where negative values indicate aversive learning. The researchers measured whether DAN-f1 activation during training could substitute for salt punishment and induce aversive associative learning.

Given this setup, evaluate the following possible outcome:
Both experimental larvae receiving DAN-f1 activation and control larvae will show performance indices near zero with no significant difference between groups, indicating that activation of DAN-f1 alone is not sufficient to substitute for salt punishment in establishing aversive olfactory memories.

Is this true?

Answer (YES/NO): NO